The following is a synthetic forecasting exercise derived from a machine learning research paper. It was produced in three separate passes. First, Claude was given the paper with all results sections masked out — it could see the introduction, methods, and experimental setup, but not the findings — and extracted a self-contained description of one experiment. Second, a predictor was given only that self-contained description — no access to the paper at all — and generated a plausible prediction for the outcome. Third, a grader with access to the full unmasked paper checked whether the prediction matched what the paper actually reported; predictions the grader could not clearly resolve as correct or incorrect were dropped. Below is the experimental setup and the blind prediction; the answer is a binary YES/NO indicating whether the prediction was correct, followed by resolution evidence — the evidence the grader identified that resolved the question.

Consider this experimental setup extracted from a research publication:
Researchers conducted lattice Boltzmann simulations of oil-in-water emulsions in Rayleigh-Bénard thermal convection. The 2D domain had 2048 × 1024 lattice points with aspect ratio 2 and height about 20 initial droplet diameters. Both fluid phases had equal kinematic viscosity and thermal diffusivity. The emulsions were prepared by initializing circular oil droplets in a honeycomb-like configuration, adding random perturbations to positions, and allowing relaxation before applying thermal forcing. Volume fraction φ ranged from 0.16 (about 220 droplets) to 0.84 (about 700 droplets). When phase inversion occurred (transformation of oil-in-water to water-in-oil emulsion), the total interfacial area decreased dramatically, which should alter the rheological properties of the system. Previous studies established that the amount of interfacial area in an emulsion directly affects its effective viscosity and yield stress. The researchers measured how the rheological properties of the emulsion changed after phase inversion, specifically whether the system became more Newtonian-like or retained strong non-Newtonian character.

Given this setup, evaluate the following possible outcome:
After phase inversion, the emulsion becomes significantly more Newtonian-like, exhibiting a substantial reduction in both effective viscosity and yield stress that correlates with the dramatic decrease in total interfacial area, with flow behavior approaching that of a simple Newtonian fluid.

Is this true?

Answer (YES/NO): YES